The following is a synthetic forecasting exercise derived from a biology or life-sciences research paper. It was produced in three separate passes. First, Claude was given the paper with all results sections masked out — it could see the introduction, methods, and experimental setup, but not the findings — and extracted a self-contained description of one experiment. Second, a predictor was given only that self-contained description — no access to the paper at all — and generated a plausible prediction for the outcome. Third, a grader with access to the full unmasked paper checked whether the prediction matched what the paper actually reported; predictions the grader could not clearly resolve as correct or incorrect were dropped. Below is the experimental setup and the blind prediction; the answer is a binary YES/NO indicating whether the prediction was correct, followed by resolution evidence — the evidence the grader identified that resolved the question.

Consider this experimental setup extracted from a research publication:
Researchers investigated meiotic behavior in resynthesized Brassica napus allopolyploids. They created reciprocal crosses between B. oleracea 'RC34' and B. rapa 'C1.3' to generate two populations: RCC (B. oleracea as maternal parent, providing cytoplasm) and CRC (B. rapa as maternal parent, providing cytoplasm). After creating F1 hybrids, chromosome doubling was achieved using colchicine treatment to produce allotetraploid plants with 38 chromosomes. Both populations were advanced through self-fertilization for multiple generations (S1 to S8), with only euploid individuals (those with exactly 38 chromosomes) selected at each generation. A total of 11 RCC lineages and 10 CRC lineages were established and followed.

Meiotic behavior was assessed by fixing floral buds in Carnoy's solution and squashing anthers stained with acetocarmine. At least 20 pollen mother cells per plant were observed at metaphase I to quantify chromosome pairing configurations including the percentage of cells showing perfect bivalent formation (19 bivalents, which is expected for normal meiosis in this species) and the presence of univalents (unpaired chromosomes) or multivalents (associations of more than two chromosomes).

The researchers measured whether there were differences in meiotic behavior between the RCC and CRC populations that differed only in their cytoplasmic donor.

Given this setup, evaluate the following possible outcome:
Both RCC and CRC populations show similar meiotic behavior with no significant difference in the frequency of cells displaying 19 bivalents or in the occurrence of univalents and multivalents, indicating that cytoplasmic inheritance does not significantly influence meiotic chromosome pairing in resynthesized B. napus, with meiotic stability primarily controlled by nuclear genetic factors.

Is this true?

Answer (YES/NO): NO